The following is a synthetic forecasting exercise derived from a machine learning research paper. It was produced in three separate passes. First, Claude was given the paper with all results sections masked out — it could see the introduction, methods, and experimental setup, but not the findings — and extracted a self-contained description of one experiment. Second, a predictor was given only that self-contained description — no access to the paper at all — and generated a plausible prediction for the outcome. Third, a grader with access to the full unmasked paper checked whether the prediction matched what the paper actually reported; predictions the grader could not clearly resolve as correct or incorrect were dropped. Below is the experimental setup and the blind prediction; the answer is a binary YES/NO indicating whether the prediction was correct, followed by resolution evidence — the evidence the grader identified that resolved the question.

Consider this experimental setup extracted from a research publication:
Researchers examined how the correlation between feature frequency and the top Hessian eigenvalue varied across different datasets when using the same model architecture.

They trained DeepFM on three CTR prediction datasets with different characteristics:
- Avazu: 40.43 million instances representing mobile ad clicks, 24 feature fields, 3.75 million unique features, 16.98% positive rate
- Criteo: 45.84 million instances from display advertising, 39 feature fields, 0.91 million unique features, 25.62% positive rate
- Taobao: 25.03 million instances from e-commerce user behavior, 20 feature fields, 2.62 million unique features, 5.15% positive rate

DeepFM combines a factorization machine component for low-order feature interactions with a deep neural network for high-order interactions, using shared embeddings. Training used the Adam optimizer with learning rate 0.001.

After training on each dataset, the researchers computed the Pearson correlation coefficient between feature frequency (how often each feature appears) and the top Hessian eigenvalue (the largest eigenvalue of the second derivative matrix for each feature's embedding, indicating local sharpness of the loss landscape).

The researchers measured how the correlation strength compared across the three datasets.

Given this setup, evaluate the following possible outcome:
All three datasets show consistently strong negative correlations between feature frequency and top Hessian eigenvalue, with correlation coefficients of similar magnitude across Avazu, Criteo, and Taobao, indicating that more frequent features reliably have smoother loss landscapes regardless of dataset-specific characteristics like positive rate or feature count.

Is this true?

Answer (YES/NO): NO